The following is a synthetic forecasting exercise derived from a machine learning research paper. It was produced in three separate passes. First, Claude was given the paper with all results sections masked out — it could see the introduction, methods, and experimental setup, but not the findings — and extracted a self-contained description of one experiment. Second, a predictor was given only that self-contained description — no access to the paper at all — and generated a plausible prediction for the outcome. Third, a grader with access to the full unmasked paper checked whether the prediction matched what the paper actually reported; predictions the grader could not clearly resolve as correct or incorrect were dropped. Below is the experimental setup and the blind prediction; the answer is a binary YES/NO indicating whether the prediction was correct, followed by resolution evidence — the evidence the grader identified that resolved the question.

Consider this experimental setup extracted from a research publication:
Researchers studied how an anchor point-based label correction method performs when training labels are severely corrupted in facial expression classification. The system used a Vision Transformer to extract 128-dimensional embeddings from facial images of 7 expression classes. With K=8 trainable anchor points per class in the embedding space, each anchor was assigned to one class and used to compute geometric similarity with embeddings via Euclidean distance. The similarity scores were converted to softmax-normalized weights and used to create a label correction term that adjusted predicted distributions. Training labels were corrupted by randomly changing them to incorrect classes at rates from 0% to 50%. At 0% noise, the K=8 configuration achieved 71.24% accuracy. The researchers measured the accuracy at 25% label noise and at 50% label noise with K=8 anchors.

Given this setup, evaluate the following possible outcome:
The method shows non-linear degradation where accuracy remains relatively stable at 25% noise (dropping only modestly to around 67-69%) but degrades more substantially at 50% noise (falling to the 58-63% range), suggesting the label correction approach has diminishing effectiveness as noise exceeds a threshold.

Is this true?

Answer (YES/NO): NO